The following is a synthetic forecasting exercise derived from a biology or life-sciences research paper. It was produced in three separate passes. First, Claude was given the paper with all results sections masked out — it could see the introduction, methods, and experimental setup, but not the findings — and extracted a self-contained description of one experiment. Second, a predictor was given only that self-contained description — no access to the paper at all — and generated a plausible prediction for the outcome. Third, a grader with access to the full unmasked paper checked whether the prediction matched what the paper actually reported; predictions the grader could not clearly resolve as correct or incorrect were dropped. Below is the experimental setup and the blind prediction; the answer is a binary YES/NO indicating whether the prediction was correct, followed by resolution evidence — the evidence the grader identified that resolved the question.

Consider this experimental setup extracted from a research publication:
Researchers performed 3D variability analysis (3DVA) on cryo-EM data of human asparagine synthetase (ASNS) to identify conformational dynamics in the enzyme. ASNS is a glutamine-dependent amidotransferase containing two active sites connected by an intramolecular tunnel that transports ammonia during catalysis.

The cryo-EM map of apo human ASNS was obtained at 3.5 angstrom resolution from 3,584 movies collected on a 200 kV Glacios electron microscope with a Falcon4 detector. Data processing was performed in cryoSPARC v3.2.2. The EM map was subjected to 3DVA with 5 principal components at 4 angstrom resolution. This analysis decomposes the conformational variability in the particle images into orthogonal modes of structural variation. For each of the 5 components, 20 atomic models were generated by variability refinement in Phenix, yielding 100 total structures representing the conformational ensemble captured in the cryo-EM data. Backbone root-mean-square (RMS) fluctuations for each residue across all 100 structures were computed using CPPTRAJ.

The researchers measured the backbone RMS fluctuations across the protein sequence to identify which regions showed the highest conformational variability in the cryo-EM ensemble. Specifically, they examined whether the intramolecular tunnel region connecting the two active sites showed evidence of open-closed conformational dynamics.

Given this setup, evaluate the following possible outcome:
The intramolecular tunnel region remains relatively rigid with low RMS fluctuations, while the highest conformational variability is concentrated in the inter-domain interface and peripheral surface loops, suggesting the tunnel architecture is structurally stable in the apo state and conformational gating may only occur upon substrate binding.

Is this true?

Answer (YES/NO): NO